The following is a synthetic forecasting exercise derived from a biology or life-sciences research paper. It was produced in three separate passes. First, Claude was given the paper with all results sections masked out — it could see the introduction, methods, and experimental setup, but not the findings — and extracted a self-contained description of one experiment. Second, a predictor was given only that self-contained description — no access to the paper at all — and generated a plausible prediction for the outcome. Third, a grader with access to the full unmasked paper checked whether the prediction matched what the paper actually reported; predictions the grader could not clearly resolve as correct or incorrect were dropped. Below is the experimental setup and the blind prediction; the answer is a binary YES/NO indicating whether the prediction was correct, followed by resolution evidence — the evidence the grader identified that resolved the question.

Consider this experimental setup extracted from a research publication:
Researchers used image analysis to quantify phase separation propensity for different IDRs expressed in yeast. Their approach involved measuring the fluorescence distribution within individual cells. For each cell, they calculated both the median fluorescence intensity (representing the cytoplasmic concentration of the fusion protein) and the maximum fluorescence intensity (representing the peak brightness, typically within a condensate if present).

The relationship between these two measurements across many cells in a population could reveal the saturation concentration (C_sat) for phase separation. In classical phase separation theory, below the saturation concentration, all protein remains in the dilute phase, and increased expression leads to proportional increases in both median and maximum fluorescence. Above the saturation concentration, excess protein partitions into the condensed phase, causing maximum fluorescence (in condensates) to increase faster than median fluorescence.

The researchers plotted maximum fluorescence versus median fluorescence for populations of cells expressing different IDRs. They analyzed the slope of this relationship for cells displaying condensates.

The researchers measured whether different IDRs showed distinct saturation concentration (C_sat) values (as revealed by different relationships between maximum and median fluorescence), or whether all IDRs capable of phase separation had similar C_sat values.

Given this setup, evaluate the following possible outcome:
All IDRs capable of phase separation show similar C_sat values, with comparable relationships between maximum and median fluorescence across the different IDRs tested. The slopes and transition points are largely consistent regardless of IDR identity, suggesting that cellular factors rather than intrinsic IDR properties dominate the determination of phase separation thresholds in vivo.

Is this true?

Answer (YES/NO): NO